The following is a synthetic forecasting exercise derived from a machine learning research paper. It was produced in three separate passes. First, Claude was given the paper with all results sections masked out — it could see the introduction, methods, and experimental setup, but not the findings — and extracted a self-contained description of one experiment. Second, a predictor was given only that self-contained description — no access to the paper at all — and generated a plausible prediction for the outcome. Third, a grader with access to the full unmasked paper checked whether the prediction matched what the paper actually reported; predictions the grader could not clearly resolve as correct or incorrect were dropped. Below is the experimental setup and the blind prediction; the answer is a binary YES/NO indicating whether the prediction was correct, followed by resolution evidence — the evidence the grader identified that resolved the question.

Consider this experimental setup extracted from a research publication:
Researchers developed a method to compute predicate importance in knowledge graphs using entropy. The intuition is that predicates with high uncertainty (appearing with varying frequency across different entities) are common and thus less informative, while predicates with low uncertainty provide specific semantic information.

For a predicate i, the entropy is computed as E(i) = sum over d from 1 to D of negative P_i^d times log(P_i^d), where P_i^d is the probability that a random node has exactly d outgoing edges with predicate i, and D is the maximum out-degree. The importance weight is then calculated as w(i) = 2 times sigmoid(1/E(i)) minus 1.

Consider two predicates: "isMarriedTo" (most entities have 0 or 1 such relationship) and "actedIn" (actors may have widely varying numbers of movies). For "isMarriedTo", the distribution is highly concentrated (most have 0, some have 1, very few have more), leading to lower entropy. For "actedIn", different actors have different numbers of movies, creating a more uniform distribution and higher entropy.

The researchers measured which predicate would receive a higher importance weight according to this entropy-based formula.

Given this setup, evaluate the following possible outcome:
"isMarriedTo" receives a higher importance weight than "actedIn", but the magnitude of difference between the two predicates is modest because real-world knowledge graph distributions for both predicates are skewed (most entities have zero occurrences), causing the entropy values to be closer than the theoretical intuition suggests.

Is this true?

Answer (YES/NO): NO